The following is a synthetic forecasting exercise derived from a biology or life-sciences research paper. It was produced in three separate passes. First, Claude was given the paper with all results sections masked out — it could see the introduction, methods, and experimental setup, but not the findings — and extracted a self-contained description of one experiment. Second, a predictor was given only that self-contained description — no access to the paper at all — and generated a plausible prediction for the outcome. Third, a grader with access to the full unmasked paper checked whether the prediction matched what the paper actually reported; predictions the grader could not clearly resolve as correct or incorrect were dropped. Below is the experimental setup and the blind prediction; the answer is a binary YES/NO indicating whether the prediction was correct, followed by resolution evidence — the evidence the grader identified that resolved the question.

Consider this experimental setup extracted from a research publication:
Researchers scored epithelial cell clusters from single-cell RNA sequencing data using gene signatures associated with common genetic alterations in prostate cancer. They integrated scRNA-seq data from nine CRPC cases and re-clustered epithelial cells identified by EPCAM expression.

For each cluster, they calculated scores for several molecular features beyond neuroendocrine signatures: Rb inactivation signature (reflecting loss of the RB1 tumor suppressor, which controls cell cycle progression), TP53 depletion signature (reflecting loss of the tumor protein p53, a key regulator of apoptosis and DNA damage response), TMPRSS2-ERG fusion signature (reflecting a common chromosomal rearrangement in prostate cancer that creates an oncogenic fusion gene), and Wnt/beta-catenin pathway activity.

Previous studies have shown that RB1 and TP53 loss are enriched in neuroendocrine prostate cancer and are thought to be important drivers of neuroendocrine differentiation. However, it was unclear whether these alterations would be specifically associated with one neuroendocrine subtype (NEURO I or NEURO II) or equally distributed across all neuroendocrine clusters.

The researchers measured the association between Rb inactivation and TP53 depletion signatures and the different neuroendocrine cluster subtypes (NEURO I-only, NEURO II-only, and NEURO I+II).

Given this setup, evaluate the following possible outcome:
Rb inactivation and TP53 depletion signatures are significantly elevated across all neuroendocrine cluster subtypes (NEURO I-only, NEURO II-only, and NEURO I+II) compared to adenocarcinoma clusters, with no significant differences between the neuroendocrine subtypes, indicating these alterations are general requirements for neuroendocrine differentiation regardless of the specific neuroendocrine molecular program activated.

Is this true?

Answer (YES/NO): NO